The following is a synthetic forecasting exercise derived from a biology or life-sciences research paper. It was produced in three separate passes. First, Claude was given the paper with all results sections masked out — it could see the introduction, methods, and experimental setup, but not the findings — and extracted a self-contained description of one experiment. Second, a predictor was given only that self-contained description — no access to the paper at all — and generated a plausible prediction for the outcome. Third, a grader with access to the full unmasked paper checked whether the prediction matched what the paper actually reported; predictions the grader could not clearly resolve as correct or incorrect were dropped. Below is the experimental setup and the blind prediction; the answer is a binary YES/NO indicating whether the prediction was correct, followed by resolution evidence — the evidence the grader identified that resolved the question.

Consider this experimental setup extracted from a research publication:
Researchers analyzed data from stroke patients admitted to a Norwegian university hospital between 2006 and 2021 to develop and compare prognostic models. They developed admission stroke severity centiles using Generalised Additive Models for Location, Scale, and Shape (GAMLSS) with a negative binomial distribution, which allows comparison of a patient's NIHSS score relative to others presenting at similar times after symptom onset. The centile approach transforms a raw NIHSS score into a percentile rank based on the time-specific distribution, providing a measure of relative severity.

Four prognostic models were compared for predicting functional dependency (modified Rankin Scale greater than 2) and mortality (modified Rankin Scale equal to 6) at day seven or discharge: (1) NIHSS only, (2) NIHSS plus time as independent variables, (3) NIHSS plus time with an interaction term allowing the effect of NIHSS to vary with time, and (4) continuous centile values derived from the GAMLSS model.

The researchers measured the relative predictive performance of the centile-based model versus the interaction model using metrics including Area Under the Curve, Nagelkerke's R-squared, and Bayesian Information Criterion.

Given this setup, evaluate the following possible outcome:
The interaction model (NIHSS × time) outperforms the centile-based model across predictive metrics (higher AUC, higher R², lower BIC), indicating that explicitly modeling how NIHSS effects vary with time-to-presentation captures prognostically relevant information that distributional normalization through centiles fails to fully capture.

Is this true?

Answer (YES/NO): YES